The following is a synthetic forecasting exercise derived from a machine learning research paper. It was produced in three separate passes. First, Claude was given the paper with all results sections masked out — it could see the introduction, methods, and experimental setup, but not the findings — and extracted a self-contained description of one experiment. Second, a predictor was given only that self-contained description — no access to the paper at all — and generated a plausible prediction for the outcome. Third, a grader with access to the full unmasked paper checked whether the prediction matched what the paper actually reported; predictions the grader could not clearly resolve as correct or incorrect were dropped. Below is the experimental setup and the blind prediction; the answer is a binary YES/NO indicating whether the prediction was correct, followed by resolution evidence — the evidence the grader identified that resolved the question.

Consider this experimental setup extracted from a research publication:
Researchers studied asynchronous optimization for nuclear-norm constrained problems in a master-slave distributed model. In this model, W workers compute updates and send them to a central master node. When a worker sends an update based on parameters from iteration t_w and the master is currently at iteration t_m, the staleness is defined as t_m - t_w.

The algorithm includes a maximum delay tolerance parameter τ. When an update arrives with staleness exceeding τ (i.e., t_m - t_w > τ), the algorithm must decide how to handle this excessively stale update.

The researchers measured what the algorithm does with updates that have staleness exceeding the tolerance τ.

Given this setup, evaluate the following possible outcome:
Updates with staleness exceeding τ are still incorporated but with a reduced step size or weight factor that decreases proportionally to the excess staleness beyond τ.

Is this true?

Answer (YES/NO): NO